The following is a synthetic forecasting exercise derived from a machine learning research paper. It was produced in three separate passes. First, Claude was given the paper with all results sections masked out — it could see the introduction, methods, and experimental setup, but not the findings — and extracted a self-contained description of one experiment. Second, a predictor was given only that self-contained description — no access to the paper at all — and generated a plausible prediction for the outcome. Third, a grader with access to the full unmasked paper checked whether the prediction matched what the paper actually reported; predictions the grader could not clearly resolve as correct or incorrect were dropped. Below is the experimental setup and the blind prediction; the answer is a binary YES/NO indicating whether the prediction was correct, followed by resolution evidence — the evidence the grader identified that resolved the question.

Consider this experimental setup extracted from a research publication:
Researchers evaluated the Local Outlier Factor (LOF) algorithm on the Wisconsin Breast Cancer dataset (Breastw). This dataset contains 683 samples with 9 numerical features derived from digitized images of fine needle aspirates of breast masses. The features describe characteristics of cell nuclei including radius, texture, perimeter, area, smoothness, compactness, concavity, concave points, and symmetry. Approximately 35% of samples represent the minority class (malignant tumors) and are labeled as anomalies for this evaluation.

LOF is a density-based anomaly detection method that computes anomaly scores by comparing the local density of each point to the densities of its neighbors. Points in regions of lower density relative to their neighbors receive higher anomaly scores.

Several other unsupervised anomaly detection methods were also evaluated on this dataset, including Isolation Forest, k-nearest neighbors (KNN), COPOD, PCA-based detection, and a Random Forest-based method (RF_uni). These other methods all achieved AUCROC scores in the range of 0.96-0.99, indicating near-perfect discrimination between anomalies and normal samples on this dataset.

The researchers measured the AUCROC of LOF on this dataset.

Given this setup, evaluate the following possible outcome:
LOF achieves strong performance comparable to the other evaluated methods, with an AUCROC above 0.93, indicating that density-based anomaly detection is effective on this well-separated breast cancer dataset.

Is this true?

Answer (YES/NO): NO